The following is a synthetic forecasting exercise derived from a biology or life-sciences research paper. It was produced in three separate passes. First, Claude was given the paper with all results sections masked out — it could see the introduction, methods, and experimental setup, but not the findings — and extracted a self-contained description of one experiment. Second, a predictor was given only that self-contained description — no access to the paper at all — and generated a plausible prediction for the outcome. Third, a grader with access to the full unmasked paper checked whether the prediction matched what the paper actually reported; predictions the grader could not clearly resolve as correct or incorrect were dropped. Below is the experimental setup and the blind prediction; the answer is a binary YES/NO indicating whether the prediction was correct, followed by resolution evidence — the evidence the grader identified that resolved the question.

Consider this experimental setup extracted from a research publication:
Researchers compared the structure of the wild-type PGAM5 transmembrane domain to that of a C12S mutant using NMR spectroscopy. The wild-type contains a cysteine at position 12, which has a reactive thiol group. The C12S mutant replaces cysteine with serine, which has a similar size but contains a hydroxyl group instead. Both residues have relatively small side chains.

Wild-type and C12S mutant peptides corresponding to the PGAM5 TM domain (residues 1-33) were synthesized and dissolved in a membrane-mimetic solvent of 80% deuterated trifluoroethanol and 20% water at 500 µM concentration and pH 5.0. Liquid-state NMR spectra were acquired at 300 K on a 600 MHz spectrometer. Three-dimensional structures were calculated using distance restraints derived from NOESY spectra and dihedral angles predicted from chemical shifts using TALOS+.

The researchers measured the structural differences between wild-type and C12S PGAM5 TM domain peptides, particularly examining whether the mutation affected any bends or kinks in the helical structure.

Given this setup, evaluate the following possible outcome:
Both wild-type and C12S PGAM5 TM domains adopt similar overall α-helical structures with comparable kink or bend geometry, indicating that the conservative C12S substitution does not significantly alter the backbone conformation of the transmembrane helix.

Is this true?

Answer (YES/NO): YES